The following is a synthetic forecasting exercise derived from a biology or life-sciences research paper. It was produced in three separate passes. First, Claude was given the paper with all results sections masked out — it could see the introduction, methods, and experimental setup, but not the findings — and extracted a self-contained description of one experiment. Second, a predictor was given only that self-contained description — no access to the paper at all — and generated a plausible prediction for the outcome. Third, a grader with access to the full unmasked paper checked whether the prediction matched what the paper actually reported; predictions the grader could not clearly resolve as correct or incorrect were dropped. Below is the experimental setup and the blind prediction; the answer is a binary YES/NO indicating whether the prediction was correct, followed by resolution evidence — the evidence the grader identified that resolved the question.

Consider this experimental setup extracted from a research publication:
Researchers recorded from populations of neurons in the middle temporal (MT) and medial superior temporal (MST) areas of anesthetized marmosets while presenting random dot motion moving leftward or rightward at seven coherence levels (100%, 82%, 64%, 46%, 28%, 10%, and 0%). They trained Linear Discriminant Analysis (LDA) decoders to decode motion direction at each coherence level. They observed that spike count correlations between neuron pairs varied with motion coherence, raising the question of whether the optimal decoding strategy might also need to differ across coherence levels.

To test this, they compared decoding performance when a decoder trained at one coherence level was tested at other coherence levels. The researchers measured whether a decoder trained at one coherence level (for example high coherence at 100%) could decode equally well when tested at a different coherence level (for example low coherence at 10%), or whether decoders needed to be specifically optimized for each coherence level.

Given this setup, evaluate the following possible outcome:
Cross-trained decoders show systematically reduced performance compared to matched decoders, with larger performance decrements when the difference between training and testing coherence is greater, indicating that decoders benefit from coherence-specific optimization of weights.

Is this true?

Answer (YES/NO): NO